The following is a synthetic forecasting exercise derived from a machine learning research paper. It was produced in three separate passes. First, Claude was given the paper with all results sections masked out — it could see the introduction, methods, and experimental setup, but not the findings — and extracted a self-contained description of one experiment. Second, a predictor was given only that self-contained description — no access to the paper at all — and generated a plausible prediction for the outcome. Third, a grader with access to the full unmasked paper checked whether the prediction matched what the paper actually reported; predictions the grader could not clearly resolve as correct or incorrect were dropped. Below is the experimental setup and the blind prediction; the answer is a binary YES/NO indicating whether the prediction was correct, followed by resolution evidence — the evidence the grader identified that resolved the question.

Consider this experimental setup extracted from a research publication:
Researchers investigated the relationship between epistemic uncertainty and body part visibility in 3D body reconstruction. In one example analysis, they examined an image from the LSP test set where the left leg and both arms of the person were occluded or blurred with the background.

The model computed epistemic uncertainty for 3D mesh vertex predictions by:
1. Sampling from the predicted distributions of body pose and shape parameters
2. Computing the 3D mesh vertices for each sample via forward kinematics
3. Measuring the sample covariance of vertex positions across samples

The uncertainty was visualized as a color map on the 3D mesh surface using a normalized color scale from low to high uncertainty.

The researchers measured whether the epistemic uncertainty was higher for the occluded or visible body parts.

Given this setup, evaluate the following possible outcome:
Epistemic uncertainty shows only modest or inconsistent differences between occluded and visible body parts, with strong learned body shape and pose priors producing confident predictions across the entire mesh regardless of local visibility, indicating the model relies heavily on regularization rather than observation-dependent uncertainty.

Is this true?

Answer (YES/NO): NO